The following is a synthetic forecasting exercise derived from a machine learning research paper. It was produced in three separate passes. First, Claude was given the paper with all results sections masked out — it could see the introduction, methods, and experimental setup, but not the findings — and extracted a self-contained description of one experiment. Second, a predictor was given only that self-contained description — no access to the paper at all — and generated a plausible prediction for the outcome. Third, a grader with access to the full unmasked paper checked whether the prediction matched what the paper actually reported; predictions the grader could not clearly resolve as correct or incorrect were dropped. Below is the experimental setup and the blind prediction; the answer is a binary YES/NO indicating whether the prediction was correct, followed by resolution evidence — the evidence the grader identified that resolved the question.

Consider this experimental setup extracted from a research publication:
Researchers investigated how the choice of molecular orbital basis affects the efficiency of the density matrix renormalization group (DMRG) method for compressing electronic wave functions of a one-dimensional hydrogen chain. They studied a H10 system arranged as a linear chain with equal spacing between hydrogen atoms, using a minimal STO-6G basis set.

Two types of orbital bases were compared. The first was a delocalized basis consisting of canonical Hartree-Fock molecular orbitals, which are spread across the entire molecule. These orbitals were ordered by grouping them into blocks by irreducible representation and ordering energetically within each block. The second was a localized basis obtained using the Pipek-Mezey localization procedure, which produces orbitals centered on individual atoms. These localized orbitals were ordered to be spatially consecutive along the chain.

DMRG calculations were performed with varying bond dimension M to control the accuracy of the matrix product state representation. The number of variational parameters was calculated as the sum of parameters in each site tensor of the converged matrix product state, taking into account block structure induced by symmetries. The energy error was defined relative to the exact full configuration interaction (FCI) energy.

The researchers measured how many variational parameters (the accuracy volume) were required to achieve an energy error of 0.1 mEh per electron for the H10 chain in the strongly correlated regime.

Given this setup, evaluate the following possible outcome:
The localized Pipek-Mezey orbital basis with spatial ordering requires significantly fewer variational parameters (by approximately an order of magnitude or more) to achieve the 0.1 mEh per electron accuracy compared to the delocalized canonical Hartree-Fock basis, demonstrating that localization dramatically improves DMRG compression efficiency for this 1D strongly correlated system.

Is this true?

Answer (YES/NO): YES